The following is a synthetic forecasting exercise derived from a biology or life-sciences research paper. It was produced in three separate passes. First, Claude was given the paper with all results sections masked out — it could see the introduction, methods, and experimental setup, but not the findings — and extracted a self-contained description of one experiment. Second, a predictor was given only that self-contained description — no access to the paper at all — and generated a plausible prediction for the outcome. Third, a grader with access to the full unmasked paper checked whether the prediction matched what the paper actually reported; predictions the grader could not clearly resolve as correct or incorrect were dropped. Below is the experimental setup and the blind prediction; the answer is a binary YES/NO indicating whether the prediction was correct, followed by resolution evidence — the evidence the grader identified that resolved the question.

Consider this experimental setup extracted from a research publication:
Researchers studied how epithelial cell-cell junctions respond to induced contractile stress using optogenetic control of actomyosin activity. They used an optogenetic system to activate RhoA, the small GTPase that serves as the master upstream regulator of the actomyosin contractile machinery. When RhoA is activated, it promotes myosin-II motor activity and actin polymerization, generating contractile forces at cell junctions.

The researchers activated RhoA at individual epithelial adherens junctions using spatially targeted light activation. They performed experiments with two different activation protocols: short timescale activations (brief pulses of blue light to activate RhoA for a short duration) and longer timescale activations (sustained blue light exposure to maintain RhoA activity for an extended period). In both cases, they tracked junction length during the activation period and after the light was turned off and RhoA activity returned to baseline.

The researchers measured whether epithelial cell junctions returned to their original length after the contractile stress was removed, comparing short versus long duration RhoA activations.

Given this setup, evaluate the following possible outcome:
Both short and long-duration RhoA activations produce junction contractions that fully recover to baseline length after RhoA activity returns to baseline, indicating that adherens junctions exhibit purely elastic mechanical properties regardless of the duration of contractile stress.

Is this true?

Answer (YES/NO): NO